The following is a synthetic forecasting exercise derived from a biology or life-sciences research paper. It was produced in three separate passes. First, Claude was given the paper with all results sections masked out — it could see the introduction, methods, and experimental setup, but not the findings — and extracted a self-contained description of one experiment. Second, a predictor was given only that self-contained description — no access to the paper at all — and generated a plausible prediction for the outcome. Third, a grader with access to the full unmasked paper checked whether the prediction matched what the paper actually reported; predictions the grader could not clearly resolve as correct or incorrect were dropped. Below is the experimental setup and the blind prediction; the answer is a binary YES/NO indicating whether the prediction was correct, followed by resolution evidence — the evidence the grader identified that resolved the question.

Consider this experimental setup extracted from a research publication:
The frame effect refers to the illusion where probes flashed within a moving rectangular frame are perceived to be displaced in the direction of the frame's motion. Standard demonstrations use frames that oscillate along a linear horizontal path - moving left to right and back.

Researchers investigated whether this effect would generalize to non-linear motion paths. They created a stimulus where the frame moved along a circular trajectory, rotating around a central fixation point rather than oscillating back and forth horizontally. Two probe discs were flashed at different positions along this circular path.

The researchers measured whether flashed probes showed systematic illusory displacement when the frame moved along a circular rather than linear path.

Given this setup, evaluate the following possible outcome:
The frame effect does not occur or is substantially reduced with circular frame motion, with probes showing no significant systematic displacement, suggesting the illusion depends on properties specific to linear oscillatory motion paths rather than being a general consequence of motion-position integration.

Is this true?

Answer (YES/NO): NO